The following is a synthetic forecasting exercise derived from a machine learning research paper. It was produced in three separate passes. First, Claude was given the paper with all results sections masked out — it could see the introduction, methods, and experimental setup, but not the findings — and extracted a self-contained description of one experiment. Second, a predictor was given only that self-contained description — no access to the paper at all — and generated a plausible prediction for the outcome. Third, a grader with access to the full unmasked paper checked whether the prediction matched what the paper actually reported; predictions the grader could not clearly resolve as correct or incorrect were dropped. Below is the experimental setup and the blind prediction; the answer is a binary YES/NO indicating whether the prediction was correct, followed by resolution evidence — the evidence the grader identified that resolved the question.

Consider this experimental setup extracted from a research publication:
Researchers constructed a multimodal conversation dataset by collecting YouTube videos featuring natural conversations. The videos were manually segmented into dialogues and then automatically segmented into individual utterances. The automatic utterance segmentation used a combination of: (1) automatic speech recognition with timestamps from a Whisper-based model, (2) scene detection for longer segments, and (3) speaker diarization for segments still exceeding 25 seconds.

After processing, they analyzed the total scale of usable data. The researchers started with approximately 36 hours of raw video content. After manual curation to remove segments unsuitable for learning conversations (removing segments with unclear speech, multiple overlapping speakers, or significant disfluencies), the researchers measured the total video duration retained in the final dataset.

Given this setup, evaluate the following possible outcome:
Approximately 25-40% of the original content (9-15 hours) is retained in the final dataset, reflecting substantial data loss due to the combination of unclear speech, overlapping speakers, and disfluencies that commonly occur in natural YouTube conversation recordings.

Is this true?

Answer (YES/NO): NO